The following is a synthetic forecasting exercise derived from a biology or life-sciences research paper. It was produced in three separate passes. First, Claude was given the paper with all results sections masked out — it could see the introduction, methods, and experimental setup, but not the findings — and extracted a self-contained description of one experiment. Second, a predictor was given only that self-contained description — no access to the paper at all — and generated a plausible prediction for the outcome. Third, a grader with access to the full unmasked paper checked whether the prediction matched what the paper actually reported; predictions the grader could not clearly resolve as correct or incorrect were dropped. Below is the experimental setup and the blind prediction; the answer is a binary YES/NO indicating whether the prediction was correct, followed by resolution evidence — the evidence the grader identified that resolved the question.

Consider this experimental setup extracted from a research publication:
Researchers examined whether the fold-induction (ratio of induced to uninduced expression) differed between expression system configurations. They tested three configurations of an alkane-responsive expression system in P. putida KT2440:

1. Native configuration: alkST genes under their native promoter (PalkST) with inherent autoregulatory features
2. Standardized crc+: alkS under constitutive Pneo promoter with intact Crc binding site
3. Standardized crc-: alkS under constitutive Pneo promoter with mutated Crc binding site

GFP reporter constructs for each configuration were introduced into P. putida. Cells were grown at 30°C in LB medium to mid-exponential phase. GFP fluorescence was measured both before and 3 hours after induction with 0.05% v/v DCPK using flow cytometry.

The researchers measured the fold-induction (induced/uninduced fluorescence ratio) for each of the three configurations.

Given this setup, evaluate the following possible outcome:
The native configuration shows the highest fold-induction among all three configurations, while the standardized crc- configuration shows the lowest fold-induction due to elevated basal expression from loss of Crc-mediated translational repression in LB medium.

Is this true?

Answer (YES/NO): NO